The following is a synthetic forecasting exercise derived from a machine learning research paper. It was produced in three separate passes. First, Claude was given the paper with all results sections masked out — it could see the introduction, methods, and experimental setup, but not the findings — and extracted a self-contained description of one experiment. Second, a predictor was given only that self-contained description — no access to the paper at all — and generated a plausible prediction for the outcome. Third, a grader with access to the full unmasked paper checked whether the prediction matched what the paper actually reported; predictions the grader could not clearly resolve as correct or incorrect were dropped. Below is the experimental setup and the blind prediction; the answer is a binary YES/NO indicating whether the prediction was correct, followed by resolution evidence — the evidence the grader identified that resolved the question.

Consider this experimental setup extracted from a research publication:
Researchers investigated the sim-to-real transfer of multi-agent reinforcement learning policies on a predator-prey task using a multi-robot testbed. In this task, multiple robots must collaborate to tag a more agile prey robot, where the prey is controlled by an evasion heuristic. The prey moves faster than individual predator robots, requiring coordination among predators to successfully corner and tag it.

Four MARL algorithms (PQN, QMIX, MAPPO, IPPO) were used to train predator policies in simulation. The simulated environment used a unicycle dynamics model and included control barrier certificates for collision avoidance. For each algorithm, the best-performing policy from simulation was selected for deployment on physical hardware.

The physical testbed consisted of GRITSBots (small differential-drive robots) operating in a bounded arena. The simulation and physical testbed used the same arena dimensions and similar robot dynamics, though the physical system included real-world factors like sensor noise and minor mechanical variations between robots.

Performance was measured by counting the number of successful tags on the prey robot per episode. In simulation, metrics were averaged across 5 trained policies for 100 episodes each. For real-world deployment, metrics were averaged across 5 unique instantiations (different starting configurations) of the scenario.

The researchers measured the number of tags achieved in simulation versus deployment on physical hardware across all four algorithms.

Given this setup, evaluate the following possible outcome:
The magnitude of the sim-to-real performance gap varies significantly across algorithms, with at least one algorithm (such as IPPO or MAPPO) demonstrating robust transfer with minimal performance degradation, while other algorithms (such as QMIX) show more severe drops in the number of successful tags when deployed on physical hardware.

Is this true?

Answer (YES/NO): NO